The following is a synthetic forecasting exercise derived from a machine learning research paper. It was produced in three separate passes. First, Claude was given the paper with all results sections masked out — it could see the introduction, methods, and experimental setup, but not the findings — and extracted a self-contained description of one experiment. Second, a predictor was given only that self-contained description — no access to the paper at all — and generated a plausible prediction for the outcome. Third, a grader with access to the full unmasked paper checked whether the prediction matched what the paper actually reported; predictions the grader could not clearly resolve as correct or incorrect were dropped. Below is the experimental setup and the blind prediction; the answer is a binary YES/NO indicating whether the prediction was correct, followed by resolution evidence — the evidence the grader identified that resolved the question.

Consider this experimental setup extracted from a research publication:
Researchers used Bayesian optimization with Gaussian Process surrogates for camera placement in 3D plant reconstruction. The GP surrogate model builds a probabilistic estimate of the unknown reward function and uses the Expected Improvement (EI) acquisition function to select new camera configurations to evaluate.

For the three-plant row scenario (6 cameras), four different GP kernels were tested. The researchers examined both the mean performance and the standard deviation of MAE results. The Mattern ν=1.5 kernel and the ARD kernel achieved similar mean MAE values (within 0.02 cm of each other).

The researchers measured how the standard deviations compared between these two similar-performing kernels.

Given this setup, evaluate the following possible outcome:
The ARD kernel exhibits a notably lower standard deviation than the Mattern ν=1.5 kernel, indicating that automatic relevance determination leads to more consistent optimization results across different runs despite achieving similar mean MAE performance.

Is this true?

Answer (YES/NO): NO